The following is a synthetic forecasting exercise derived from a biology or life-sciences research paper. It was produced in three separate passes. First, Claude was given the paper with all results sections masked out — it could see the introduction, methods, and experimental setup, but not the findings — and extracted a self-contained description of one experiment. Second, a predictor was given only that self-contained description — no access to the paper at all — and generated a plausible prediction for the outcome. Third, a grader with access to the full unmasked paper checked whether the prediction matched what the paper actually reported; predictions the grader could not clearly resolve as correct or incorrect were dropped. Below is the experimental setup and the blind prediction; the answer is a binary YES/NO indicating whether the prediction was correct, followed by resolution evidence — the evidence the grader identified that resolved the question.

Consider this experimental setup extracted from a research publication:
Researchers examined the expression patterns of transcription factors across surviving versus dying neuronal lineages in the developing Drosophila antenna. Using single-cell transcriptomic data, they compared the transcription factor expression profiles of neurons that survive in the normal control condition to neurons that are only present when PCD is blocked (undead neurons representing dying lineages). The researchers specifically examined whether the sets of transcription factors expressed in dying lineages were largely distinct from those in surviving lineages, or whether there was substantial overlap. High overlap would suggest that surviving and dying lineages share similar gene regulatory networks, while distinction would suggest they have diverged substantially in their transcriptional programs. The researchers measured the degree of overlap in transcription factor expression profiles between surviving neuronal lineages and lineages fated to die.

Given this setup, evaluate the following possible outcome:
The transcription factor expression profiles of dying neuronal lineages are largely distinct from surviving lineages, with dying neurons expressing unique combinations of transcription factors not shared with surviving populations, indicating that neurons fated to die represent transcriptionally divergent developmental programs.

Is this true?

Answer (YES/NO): NO